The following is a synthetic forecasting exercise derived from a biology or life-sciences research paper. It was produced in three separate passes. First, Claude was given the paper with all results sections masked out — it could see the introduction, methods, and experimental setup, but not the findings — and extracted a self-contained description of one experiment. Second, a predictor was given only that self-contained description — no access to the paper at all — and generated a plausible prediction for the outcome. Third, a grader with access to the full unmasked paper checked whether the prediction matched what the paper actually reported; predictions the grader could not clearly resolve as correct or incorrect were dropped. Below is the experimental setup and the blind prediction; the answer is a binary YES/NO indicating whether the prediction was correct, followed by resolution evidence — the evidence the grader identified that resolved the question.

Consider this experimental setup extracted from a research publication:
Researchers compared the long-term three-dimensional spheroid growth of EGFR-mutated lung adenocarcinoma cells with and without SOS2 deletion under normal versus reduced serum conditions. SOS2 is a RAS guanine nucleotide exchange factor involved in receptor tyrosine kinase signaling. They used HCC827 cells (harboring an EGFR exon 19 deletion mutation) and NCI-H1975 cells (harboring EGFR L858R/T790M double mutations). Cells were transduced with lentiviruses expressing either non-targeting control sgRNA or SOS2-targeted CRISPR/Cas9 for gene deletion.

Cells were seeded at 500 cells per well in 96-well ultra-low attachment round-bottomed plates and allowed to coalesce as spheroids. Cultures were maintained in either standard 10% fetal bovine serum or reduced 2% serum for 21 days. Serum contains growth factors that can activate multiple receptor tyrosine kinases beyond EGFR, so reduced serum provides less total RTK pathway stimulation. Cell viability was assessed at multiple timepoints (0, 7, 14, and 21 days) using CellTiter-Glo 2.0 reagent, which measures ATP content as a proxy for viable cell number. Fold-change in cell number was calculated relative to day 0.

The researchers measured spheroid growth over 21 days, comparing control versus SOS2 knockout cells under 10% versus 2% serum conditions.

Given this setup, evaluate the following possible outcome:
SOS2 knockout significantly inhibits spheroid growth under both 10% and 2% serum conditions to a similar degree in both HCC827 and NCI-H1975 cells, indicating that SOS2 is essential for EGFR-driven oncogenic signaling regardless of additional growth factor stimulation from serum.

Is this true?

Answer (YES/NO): NO